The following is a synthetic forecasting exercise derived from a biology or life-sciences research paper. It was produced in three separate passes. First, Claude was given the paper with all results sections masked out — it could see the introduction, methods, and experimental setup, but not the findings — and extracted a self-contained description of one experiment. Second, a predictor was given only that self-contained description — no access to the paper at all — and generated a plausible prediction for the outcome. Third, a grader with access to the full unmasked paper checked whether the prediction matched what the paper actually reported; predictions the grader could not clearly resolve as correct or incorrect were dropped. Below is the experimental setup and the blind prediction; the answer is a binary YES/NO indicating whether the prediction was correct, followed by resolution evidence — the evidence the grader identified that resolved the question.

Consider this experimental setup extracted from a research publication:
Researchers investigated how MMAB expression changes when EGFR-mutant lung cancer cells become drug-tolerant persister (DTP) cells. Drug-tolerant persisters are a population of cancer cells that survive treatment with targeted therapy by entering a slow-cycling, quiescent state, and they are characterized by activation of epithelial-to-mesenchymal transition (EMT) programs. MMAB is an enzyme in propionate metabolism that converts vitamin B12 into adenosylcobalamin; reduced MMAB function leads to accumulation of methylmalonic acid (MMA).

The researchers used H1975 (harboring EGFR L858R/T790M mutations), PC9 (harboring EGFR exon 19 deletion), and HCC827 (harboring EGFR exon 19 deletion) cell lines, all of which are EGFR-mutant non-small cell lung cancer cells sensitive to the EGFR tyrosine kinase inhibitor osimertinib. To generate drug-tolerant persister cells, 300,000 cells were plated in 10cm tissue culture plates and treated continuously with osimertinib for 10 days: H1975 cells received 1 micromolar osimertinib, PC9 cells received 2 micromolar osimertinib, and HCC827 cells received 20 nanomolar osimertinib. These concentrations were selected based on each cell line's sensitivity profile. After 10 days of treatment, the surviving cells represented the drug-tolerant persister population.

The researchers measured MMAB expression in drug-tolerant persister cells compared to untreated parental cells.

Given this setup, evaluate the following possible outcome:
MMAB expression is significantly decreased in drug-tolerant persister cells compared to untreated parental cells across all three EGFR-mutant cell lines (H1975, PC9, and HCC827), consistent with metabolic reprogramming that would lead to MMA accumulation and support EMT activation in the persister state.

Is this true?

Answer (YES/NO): YES